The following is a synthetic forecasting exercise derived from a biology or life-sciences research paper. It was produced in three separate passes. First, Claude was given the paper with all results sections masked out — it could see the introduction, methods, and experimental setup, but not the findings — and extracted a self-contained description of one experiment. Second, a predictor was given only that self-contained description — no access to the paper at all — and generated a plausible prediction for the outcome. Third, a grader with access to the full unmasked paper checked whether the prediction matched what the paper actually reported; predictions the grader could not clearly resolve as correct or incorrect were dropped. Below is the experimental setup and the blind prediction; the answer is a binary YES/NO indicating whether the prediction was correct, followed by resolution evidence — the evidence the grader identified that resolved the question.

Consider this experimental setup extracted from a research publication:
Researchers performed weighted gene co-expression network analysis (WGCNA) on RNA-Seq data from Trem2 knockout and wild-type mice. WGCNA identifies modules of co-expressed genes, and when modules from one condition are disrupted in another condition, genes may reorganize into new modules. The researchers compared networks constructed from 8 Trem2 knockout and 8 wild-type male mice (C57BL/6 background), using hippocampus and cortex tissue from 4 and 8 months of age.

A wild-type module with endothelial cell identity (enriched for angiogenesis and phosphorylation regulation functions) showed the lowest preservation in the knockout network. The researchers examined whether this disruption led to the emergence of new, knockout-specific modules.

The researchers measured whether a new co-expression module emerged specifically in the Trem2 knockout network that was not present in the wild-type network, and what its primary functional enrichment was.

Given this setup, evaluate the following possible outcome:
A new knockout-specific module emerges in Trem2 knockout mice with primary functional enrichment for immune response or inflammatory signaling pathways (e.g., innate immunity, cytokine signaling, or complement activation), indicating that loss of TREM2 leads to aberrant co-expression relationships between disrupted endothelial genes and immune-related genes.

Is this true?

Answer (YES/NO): NO